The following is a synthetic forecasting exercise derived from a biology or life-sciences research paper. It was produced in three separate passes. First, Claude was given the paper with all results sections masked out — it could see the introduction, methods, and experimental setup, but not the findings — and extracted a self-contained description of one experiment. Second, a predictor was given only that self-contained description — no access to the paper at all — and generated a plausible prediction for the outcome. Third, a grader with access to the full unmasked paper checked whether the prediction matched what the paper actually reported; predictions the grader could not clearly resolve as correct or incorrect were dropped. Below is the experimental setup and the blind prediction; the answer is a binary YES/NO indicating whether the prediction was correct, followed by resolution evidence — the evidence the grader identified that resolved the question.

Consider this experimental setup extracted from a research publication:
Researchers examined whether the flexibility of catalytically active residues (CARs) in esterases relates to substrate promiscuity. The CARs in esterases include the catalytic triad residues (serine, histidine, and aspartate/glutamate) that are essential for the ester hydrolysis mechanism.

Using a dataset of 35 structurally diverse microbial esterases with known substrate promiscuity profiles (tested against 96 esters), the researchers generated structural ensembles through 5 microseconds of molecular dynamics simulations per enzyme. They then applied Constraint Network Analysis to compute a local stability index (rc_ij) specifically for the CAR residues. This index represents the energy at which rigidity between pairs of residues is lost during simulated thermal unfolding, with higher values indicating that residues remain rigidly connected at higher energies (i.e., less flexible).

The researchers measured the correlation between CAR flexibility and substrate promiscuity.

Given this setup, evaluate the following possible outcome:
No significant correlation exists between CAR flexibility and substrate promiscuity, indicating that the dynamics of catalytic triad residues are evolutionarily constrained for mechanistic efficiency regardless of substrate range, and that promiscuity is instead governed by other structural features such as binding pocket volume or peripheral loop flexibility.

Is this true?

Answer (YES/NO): NO